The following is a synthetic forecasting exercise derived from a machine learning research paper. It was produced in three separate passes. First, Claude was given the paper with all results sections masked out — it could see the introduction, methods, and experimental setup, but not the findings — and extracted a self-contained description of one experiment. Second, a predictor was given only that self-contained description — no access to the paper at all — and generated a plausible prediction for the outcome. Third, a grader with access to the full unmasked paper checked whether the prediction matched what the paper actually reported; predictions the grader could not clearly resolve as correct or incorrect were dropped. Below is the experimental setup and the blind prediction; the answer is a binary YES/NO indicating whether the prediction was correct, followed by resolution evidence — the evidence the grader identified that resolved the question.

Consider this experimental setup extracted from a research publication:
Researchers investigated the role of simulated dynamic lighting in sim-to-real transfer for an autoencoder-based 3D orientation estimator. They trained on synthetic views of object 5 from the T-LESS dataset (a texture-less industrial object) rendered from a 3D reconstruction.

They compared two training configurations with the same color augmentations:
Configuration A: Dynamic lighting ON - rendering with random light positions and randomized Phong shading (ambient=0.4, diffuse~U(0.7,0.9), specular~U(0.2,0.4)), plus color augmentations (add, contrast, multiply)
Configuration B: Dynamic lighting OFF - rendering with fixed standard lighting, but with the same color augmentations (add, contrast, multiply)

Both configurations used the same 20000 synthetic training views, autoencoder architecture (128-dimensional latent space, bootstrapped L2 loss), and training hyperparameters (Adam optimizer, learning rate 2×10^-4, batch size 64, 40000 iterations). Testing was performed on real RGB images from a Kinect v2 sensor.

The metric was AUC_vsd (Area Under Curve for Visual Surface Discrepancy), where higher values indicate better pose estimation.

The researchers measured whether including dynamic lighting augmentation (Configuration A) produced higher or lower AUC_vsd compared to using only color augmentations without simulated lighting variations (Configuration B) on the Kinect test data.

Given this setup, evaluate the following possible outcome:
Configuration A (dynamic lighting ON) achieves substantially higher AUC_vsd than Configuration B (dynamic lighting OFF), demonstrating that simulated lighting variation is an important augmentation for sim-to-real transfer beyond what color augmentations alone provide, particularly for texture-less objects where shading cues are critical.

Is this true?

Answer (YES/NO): NO